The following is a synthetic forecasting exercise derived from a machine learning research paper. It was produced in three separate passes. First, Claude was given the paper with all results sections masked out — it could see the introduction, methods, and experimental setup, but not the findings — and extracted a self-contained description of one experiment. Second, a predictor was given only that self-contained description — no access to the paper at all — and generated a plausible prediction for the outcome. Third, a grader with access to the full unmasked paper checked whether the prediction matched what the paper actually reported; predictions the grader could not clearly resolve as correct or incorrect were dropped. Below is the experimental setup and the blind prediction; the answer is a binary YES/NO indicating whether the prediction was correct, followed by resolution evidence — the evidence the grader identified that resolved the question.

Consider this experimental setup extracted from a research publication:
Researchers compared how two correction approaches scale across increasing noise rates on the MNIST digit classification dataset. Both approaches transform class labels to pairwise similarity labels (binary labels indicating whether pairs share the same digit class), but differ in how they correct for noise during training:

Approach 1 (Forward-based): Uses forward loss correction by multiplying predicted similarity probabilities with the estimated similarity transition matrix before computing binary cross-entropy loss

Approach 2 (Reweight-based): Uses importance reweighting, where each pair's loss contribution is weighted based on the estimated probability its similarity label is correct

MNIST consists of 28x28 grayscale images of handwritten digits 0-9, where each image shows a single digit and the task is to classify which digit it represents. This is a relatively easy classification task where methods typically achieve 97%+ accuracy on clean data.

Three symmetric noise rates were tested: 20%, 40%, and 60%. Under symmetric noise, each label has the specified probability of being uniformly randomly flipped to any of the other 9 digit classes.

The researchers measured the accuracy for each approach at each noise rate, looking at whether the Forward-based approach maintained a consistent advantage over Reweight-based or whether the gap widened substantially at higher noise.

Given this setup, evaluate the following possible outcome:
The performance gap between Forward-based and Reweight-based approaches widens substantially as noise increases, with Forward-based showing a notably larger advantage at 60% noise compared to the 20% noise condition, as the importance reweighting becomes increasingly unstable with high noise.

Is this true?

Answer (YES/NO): YES